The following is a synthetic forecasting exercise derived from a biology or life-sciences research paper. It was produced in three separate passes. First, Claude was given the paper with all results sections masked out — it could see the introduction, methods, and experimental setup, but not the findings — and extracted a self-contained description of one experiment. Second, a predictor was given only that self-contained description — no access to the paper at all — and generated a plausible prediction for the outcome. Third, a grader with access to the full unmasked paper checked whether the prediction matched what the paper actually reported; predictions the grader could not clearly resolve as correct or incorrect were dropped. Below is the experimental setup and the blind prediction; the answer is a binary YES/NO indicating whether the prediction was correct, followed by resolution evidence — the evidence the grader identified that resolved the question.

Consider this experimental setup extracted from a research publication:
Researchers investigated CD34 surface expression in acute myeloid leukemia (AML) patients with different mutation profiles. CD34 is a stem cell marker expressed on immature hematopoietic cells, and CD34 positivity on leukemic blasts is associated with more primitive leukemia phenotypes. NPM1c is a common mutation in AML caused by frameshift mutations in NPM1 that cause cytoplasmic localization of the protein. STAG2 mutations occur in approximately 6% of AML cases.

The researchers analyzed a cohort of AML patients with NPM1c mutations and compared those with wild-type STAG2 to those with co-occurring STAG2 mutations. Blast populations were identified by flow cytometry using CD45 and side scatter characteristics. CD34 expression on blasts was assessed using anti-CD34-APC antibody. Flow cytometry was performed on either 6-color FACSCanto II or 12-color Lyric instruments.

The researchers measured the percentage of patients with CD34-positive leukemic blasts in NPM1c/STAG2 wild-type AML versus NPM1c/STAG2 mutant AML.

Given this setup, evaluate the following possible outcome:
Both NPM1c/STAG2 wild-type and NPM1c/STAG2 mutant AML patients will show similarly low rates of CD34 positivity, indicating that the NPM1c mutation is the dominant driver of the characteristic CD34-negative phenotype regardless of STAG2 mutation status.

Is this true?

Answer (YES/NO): NO